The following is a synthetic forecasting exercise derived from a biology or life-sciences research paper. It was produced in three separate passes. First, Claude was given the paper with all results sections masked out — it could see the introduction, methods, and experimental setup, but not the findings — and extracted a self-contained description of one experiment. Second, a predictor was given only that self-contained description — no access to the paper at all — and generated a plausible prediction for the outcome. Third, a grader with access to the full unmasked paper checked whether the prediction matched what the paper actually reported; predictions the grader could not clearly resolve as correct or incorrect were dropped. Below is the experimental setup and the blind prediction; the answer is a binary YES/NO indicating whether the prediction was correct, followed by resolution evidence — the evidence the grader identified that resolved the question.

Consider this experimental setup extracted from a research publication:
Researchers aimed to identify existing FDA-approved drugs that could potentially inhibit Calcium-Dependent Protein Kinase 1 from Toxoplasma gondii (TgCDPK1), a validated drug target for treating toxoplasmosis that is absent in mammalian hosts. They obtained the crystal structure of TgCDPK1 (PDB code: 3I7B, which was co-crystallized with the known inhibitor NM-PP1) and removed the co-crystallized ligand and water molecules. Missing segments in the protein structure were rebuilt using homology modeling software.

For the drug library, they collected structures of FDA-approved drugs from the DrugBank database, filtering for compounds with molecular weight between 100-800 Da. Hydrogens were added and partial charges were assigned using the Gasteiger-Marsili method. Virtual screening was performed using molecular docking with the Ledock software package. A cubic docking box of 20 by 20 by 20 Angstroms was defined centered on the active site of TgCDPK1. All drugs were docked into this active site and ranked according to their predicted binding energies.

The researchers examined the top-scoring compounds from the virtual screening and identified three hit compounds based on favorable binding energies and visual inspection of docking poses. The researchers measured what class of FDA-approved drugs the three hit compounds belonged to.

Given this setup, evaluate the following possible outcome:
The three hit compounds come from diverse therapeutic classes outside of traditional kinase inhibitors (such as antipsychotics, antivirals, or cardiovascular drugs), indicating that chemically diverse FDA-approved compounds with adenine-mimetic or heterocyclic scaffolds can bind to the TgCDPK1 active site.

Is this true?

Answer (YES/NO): NO